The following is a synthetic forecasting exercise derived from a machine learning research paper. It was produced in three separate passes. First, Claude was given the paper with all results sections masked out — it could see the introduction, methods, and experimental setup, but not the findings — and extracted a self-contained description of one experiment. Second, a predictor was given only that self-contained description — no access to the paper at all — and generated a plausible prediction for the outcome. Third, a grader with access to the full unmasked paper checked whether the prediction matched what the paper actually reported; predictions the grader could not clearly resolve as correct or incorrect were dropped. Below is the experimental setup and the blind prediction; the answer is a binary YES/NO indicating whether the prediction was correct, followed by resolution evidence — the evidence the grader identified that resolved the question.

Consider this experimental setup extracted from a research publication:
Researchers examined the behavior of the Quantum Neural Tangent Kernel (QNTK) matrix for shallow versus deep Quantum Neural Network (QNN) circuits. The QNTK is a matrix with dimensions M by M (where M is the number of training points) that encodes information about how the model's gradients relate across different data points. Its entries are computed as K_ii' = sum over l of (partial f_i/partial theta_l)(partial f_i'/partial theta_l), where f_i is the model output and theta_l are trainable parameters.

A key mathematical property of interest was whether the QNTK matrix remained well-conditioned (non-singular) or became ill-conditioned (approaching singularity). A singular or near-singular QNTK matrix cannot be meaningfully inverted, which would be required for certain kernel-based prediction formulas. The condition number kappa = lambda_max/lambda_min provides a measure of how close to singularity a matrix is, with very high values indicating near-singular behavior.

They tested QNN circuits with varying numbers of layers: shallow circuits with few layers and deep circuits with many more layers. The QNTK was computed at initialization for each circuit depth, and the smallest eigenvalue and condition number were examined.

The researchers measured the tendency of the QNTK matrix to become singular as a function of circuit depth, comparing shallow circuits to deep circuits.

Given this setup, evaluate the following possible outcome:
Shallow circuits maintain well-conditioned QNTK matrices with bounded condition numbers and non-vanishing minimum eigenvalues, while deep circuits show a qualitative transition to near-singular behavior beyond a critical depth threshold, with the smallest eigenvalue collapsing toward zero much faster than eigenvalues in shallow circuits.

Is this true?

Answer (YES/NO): NO